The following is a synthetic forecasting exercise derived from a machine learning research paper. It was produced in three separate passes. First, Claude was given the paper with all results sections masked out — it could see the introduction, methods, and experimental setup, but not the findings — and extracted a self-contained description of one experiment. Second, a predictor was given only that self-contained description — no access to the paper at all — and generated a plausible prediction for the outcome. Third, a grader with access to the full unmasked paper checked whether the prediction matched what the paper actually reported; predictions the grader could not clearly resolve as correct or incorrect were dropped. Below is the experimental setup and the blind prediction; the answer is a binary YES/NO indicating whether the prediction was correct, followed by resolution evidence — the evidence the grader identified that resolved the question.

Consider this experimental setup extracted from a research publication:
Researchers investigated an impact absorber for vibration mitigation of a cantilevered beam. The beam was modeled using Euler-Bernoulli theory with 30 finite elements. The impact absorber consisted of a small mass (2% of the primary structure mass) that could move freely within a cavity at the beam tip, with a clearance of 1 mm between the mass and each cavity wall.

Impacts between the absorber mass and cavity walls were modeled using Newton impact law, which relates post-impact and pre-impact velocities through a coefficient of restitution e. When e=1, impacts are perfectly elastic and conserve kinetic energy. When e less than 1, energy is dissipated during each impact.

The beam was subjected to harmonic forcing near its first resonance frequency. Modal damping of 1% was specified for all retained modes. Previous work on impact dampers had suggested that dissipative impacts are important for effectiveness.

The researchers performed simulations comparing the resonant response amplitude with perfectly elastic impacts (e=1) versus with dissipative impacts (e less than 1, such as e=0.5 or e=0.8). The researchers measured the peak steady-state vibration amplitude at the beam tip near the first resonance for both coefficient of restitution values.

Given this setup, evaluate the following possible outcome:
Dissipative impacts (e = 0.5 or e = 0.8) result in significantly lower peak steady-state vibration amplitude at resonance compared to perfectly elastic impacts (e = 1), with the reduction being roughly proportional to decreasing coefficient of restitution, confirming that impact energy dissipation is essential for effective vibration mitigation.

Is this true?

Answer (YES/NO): NO